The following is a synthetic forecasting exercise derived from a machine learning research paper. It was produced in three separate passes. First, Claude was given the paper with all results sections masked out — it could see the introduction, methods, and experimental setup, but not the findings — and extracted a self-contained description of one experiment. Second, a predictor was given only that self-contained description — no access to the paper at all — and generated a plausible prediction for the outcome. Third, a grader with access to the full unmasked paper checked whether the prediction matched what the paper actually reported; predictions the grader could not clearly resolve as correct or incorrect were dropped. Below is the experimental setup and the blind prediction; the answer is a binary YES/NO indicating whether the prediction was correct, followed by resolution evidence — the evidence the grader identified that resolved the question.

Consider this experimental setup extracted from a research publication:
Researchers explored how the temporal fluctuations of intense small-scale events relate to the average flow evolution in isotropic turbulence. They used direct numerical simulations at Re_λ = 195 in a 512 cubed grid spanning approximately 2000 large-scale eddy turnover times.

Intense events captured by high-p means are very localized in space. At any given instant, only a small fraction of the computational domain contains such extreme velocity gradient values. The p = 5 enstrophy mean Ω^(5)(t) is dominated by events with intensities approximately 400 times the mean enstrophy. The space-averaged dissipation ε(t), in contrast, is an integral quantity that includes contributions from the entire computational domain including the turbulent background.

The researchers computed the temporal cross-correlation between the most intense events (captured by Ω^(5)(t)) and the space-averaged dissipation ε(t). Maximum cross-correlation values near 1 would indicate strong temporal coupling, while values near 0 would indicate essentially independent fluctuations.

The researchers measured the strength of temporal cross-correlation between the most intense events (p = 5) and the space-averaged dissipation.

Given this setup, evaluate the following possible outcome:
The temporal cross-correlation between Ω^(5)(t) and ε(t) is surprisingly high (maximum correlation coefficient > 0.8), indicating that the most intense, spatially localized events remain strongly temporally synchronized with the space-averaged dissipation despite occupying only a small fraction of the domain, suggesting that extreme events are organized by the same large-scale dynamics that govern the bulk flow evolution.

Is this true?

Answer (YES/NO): NO